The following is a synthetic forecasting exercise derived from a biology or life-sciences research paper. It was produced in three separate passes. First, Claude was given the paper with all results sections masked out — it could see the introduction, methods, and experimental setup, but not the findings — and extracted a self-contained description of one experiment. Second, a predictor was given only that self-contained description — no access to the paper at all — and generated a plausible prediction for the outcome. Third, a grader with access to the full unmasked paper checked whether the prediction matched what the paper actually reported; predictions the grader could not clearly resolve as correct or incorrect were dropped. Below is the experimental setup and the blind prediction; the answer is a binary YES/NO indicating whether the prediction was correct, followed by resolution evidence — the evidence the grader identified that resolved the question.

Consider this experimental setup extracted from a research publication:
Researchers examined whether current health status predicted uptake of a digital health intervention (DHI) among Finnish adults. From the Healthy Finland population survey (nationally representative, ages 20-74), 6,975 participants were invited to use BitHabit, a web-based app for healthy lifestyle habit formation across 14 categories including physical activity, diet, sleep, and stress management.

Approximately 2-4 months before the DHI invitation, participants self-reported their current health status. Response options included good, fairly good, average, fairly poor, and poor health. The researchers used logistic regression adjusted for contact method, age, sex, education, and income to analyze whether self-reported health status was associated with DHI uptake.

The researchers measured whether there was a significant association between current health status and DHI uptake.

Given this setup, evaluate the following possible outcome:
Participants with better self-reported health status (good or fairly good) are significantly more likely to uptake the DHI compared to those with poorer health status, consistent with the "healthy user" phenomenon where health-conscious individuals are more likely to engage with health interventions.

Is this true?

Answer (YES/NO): YES